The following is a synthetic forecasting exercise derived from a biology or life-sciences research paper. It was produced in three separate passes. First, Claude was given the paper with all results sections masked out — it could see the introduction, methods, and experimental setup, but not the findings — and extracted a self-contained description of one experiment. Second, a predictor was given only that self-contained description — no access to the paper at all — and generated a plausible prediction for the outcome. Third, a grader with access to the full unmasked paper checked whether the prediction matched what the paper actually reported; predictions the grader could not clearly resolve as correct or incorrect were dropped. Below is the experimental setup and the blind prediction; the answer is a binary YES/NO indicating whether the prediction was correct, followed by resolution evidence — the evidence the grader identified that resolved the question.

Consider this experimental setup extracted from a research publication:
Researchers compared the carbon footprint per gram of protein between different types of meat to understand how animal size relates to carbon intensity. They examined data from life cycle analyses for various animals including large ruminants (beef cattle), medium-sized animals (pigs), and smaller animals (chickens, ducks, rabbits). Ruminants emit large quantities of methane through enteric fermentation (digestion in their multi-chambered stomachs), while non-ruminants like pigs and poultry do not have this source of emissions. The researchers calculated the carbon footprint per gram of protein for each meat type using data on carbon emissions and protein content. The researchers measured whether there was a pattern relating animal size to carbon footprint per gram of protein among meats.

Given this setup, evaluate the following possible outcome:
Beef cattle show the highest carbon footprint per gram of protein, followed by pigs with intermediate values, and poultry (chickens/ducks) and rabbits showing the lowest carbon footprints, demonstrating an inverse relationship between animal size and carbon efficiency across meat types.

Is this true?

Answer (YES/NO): YES